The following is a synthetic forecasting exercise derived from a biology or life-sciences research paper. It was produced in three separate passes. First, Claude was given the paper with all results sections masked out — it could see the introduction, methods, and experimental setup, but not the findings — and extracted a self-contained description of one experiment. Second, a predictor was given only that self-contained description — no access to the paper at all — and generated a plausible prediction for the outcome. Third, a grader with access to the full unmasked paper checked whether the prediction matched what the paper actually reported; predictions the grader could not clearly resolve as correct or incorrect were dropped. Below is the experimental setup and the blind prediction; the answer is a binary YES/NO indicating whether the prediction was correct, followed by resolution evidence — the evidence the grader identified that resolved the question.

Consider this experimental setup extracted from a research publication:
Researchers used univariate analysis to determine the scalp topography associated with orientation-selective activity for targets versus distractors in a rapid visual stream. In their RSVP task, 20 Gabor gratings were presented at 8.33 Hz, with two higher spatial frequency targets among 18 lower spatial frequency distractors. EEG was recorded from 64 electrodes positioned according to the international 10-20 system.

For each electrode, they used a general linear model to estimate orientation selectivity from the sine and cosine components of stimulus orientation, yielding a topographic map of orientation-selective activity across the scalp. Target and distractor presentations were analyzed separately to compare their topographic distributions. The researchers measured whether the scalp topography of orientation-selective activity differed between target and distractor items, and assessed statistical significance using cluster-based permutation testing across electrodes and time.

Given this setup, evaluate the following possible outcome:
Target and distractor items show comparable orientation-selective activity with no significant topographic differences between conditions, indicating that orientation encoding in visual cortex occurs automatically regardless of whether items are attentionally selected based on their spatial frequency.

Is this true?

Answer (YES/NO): NO